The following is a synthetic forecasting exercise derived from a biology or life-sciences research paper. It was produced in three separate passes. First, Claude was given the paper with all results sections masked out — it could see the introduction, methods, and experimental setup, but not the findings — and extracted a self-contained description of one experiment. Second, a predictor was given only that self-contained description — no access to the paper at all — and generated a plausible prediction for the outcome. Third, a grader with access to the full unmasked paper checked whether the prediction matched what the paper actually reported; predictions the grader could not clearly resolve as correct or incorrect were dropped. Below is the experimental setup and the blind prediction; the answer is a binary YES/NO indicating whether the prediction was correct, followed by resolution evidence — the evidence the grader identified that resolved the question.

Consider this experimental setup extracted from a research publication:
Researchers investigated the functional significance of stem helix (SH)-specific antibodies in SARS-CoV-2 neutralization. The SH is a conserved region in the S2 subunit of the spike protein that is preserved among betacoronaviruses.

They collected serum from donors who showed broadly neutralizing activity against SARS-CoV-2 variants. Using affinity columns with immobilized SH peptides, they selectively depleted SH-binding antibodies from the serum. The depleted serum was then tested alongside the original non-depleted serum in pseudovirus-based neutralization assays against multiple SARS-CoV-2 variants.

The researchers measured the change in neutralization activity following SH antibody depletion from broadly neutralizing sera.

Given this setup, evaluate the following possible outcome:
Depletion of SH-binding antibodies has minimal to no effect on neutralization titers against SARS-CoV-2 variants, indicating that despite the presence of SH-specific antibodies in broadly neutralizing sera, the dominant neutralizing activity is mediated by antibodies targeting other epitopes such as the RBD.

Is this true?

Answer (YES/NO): YES